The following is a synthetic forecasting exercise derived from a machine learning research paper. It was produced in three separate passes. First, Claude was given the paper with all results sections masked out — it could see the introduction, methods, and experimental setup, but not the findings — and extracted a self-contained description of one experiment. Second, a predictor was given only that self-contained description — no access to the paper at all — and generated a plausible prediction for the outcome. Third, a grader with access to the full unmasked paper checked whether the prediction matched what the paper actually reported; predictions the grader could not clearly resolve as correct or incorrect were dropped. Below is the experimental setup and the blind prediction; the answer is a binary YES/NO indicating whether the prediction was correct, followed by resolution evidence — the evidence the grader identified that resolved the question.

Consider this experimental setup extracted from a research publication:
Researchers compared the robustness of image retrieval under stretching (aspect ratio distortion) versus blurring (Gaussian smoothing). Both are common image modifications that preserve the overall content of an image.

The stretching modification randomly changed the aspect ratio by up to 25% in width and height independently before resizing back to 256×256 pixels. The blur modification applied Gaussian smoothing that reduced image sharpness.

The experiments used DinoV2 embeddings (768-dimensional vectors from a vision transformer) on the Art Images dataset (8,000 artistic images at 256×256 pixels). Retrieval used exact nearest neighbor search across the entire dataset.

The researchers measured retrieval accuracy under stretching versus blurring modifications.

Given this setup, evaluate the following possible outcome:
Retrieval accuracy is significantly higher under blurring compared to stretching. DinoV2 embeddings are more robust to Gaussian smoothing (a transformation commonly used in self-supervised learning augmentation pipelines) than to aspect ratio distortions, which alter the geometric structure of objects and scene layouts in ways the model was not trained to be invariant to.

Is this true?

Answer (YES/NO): YES